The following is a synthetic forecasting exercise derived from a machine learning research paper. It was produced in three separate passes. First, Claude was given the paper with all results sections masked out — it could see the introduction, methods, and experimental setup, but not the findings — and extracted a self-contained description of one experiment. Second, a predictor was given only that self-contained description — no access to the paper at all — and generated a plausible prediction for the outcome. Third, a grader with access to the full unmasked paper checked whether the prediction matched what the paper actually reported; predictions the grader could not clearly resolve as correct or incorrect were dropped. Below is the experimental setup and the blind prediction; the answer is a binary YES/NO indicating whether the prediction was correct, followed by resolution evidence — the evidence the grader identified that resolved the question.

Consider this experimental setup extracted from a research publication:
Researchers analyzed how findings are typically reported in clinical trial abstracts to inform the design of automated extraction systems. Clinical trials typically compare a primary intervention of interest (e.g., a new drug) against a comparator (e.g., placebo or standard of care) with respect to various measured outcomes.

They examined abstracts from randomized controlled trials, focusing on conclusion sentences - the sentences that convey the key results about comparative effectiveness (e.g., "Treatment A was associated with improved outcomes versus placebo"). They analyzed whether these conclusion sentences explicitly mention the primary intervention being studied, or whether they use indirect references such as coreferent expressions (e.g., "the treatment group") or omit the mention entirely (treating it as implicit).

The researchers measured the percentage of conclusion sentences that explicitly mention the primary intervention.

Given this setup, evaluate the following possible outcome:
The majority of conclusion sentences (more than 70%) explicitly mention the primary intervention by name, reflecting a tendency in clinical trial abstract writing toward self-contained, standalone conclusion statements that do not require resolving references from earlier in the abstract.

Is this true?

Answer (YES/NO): NO